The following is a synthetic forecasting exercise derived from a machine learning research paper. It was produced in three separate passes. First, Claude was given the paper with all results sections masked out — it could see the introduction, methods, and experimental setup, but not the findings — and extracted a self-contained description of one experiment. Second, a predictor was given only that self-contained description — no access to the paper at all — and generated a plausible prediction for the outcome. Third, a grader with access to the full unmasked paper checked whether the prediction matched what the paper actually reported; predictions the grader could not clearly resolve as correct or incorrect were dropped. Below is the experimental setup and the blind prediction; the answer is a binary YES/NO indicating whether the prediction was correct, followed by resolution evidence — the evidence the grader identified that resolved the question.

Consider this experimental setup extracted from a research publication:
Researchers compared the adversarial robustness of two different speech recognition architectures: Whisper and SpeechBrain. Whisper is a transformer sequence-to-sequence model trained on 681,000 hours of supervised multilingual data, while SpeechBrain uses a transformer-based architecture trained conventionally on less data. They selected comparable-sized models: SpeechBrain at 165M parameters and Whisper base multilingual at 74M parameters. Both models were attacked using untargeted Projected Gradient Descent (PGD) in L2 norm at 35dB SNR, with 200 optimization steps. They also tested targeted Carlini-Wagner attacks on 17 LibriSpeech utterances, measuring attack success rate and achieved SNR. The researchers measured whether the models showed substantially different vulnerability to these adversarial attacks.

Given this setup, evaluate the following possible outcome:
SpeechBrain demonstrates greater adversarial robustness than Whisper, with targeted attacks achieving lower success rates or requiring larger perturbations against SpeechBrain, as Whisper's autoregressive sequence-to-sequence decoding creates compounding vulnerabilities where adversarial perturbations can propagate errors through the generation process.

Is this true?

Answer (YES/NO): NO